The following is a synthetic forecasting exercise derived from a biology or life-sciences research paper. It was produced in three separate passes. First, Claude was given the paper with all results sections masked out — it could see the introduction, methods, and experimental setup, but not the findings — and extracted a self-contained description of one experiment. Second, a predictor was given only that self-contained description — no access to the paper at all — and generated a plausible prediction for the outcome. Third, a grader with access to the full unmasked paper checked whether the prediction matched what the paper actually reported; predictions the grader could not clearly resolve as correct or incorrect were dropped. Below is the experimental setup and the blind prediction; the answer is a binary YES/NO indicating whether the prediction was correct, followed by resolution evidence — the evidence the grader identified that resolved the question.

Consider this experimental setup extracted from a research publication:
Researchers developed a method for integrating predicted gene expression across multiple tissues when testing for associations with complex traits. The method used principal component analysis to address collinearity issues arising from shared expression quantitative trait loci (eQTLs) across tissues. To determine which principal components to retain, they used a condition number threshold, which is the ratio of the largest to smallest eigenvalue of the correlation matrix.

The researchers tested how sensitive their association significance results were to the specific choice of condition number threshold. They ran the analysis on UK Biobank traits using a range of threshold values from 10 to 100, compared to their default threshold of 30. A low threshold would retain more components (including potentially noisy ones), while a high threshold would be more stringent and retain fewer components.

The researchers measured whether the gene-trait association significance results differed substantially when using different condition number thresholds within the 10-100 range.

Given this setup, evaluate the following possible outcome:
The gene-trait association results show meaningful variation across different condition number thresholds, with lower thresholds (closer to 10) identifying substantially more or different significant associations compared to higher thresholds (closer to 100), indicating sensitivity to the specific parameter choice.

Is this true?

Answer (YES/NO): NO